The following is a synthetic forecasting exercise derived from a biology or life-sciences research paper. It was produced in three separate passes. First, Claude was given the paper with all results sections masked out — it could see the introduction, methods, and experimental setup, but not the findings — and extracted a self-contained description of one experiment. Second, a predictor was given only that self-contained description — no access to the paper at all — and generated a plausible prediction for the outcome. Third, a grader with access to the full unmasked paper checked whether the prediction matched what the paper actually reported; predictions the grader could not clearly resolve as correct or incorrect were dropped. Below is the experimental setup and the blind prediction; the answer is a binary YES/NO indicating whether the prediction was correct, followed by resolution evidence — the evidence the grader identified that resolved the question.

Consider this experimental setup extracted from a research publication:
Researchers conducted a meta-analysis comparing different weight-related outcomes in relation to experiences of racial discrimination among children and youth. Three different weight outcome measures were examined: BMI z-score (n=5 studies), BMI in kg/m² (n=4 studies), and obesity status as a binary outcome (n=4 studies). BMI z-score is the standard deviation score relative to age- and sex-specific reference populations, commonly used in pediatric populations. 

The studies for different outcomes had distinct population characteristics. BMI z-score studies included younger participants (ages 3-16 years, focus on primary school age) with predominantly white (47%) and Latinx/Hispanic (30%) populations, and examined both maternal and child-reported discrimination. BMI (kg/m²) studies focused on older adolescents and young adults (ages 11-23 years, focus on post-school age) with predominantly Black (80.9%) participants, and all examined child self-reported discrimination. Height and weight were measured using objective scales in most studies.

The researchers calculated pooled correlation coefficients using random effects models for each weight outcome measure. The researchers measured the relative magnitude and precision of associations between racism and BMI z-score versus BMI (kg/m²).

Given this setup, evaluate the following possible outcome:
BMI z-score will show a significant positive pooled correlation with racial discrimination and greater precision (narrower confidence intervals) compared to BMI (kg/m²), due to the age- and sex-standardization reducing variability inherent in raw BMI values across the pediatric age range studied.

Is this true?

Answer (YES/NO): NO